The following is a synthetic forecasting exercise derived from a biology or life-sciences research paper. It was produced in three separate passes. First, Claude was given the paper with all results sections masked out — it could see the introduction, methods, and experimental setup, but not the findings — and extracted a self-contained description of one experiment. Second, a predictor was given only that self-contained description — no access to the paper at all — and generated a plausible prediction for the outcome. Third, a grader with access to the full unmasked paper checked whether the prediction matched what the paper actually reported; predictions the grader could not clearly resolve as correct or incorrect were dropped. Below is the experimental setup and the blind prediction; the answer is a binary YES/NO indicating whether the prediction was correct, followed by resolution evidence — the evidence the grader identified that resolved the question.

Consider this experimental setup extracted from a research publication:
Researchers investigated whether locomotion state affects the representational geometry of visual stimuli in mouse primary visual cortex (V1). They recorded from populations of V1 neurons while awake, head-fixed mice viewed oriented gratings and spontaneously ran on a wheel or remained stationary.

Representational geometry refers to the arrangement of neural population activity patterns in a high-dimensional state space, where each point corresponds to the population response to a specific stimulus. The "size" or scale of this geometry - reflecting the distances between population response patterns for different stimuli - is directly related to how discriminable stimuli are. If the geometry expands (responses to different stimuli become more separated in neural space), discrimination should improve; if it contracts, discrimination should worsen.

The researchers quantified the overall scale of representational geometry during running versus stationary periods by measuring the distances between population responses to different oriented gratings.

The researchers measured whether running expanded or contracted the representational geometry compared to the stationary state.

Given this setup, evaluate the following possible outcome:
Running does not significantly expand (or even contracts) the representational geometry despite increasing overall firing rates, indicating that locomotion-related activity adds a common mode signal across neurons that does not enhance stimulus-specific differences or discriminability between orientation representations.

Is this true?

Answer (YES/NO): NO